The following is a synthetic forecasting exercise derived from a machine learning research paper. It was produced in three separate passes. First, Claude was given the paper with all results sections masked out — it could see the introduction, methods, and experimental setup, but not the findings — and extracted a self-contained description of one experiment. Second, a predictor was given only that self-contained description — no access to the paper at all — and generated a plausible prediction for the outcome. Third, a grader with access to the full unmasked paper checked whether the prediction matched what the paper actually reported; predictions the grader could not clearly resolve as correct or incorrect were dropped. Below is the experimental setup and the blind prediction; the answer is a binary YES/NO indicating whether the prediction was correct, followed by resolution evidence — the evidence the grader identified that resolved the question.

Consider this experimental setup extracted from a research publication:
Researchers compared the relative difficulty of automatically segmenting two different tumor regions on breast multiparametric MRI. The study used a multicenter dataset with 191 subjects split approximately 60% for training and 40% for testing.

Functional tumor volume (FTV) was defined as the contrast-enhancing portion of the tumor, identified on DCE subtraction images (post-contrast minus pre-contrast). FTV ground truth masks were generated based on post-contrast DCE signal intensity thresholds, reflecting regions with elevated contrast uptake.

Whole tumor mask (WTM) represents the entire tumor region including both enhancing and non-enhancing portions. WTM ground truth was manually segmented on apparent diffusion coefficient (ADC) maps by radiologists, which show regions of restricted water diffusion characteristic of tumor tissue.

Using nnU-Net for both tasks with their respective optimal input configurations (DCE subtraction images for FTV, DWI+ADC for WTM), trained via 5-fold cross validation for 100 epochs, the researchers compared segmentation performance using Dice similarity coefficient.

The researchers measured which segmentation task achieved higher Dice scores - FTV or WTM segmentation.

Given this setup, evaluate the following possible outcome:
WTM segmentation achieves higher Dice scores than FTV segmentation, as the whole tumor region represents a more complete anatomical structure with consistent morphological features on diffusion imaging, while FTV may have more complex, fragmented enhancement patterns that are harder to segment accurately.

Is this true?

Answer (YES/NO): NO